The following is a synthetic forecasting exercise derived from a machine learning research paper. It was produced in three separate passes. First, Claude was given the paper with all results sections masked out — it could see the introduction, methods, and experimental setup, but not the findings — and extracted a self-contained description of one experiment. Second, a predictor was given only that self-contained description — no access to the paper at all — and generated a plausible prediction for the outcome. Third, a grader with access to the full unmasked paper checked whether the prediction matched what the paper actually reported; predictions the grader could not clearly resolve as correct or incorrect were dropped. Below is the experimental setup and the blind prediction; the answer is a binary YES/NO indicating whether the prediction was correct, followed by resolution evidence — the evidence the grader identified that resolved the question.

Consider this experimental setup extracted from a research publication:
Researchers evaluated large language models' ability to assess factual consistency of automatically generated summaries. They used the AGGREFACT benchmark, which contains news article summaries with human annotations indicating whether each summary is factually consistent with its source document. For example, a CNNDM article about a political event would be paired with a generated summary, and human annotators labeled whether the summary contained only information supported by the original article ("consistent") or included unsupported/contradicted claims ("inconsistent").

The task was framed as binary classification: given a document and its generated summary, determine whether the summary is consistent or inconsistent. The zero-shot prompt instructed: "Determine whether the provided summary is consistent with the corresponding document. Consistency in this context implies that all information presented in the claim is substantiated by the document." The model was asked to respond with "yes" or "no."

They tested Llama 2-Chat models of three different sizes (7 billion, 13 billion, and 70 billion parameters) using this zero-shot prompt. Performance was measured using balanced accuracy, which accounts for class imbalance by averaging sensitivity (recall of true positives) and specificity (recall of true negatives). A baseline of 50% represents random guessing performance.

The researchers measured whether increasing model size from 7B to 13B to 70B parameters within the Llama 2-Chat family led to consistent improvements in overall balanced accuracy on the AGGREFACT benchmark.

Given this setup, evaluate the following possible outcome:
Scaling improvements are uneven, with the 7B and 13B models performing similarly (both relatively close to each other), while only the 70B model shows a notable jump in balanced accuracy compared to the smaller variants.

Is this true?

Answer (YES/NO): NO